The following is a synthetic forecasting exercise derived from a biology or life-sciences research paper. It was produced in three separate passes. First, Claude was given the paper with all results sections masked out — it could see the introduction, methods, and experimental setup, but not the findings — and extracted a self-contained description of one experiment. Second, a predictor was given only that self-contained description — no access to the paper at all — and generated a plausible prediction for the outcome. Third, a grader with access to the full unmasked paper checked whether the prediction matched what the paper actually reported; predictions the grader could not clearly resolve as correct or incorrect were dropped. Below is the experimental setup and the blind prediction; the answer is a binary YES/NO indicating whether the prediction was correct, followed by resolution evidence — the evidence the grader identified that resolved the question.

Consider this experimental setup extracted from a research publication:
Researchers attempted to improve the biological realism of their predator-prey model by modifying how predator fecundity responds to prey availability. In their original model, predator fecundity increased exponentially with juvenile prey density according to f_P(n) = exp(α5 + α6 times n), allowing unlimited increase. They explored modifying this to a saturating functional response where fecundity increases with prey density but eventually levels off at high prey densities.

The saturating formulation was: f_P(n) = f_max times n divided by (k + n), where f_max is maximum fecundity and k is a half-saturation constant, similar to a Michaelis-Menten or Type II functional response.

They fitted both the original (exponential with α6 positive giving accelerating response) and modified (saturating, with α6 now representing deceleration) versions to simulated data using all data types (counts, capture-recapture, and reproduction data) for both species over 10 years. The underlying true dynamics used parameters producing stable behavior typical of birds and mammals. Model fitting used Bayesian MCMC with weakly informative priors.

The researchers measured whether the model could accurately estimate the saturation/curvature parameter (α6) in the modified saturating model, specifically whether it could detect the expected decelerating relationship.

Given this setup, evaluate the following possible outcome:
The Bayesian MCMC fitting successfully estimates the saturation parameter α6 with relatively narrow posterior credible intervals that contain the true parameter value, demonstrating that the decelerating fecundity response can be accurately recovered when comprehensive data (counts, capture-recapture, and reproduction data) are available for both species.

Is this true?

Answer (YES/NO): NO